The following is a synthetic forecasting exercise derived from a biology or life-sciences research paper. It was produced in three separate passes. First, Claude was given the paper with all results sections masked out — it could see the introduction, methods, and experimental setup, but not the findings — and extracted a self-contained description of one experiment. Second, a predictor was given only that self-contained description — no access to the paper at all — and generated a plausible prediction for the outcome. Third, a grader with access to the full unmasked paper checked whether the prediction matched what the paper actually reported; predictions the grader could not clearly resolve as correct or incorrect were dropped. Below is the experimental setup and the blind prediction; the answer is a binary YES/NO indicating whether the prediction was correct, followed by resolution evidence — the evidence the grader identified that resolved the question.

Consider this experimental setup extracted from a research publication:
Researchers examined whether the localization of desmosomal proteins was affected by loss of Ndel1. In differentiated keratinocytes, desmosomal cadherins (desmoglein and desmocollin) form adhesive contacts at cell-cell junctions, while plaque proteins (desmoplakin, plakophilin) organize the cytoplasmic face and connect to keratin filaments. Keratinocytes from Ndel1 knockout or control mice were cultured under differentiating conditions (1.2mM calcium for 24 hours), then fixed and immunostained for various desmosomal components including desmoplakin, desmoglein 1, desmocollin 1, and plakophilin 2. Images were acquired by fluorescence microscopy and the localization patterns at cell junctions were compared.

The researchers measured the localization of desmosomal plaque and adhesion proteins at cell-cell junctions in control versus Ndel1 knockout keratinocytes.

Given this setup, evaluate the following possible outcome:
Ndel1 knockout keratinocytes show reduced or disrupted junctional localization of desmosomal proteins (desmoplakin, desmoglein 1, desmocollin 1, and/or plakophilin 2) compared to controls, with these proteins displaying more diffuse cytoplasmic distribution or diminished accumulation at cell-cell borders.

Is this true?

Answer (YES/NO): YES